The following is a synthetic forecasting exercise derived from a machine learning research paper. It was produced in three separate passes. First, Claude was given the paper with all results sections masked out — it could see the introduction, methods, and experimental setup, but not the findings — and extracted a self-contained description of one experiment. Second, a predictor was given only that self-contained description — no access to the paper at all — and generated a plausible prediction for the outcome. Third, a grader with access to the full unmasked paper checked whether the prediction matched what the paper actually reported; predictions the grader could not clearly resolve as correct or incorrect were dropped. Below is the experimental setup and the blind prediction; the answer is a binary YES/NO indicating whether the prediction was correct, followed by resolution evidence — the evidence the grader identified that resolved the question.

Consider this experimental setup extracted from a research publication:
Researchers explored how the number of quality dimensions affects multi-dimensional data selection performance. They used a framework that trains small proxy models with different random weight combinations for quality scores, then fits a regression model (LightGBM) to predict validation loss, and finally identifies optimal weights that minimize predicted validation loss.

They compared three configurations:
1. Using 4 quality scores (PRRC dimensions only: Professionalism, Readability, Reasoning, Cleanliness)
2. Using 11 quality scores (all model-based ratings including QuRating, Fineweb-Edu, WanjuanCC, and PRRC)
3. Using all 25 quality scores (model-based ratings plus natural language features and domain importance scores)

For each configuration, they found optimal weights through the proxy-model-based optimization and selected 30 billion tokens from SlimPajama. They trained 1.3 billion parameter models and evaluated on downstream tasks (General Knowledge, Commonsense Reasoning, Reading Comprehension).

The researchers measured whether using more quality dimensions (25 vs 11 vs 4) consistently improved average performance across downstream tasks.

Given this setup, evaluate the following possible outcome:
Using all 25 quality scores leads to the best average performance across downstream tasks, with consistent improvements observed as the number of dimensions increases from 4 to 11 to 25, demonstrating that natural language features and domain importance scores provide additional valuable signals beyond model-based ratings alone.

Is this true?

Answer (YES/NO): YES